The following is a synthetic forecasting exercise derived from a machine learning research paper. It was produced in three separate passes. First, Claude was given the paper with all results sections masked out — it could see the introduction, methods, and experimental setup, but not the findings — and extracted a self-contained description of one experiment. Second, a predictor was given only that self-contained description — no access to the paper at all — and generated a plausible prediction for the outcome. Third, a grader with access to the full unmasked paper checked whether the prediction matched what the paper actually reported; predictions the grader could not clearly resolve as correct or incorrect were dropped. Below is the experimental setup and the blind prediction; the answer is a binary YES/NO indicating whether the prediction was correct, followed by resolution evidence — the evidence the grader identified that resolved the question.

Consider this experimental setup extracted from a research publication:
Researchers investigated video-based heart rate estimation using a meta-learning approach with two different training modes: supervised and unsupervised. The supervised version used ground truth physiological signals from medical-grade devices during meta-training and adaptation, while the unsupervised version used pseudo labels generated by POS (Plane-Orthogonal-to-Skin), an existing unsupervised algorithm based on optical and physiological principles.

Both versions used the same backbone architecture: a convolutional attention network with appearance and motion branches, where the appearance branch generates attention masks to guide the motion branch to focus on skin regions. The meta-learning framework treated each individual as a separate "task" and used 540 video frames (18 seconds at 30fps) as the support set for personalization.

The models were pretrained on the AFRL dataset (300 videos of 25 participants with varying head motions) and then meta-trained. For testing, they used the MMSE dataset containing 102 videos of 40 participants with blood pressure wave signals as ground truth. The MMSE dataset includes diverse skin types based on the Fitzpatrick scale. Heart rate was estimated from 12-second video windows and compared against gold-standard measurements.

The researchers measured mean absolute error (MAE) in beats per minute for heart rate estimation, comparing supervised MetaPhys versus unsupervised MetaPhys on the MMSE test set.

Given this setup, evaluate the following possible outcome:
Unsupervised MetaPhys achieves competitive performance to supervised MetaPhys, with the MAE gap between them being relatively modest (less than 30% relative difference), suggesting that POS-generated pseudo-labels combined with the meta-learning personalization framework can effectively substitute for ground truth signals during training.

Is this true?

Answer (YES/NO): NO